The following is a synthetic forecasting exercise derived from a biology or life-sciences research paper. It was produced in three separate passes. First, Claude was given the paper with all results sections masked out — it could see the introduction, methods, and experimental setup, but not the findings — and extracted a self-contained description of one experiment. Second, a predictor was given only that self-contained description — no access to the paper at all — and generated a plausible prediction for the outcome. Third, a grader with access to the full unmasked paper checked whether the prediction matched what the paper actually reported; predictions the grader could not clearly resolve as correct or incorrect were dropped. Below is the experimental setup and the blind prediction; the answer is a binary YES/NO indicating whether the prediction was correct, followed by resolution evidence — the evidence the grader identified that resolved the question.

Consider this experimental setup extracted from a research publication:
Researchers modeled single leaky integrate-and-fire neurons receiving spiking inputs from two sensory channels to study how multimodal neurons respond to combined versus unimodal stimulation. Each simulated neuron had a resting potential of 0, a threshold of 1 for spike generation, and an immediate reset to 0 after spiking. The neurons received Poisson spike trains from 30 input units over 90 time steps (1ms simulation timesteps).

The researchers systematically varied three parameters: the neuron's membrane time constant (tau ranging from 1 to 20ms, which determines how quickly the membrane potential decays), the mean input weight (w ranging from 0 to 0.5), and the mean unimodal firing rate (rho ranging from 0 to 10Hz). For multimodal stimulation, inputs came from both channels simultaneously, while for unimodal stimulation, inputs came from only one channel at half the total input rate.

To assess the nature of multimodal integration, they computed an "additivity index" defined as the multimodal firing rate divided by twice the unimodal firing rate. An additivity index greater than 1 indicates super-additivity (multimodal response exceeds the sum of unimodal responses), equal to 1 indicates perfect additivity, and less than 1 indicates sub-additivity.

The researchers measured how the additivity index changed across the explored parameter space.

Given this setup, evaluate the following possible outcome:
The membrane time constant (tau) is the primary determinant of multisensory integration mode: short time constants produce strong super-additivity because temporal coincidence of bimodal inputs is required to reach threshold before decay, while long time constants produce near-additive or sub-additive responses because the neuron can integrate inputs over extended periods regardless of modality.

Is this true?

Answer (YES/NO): NO